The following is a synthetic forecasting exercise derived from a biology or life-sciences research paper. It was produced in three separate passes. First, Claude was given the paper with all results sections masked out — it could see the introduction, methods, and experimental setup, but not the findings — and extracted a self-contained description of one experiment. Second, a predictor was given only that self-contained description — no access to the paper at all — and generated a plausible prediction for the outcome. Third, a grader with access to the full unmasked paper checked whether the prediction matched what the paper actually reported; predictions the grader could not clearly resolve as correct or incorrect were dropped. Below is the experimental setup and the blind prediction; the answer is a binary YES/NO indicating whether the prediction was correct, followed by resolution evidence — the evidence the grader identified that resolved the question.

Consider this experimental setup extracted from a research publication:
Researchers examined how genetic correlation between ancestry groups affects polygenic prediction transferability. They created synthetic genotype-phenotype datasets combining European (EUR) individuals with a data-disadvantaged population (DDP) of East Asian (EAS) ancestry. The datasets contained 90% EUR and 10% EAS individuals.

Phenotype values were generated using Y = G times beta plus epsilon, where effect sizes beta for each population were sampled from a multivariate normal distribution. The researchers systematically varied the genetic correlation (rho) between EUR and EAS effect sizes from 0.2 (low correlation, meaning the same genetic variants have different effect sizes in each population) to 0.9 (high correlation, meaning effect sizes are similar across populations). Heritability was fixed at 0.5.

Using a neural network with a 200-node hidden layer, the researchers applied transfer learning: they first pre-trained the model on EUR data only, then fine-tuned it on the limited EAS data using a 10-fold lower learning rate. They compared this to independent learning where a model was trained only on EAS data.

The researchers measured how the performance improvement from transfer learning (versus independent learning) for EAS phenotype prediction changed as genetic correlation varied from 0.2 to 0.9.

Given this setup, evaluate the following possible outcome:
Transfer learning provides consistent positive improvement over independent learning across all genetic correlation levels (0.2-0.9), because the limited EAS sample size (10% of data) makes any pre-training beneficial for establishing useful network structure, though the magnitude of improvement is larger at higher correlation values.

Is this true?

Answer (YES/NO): YES